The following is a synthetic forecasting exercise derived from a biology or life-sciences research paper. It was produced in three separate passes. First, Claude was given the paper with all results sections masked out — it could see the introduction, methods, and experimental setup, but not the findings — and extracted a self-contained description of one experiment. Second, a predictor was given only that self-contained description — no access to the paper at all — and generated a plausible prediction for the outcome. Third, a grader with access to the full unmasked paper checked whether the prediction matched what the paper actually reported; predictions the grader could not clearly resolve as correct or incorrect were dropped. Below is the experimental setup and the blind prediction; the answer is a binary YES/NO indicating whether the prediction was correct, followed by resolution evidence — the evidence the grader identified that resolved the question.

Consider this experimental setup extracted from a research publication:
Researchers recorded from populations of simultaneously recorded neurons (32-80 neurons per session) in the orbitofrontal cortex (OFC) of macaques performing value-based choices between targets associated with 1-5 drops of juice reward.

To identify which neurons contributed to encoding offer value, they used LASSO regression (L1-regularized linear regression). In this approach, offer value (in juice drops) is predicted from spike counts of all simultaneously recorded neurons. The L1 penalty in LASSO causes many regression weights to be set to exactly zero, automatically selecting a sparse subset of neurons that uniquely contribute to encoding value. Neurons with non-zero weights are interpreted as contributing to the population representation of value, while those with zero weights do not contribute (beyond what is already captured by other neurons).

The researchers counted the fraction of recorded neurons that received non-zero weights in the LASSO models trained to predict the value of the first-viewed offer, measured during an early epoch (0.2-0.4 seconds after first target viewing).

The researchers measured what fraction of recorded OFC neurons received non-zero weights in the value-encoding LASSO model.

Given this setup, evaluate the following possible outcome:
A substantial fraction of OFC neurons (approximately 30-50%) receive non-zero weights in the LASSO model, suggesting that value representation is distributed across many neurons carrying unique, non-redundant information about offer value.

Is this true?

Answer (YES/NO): YES